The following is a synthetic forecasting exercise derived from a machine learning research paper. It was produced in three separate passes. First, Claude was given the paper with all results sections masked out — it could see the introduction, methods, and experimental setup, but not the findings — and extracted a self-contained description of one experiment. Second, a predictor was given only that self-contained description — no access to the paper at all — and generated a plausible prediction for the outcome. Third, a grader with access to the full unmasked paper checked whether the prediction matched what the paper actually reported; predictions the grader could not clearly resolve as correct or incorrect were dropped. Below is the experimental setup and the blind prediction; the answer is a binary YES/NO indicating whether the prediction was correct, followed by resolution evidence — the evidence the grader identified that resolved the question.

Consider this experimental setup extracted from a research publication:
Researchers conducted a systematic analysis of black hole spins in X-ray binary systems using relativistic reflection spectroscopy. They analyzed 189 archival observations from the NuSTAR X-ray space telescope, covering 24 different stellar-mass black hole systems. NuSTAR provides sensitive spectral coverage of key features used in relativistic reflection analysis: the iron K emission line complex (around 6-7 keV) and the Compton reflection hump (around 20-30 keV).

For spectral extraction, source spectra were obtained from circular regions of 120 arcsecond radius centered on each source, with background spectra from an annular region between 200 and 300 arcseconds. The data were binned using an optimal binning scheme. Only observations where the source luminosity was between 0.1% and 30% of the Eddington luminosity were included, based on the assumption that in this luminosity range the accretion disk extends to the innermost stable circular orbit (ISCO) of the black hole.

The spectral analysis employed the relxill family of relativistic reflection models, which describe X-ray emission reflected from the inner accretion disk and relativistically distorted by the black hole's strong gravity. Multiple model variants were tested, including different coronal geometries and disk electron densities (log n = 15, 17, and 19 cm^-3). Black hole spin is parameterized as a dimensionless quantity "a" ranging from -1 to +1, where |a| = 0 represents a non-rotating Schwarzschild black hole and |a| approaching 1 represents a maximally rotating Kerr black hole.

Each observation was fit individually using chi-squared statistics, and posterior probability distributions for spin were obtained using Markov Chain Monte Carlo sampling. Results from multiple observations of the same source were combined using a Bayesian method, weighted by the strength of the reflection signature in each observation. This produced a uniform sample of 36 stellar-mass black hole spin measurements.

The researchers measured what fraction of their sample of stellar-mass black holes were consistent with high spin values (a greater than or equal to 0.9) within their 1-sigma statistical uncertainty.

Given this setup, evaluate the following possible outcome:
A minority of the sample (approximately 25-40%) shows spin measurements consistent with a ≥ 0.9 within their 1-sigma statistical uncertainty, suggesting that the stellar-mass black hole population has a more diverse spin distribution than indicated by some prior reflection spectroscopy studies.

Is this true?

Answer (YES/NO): NO